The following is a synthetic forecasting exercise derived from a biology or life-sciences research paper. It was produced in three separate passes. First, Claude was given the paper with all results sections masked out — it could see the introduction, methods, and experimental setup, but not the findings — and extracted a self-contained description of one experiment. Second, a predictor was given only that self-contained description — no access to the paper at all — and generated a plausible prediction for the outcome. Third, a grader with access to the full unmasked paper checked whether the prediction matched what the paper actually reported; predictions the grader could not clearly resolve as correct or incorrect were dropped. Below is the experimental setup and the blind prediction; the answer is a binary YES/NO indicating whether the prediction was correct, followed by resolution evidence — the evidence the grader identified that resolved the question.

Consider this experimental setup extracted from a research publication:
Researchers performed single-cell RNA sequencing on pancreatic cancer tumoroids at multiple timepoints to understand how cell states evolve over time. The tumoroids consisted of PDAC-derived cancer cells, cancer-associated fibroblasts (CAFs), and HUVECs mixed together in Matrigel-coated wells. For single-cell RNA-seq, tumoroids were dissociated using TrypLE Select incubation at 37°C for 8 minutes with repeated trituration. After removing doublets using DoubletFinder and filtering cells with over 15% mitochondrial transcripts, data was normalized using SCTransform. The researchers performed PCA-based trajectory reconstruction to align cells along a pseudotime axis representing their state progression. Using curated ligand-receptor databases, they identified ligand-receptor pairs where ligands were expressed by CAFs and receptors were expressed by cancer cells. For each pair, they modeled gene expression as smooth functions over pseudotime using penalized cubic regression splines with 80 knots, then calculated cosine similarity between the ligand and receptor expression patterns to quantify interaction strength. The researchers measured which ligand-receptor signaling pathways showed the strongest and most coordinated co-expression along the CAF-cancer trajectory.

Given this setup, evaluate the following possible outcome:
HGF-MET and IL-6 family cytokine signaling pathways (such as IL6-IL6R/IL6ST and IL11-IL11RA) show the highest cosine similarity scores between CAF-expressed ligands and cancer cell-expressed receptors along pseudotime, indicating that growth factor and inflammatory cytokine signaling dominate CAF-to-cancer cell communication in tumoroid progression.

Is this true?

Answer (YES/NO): NO